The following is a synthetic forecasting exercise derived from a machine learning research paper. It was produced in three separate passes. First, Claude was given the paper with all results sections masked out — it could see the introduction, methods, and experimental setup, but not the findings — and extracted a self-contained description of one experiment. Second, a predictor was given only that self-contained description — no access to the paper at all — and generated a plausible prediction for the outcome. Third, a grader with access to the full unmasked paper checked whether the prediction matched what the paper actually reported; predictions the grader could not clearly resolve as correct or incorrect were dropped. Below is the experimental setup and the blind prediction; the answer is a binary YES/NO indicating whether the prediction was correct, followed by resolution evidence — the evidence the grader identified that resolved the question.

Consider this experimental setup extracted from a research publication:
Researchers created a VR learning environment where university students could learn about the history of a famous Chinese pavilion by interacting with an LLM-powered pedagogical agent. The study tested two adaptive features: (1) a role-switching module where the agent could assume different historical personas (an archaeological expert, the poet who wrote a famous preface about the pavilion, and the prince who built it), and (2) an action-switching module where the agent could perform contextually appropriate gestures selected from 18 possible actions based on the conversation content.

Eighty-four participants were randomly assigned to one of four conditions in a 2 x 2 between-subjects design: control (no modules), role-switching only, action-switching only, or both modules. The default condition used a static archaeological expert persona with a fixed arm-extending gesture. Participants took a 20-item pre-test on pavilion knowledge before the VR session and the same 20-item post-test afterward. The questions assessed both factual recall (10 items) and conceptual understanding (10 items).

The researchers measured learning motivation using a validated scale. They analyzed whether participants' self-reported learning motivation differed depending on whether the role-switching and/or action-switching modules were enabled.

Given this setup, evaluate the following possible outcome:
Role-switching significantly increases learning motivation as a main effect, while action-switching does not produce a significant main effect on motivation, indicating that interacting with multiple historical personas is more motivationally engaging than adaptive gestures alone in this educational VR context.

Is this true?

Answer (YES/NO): NO